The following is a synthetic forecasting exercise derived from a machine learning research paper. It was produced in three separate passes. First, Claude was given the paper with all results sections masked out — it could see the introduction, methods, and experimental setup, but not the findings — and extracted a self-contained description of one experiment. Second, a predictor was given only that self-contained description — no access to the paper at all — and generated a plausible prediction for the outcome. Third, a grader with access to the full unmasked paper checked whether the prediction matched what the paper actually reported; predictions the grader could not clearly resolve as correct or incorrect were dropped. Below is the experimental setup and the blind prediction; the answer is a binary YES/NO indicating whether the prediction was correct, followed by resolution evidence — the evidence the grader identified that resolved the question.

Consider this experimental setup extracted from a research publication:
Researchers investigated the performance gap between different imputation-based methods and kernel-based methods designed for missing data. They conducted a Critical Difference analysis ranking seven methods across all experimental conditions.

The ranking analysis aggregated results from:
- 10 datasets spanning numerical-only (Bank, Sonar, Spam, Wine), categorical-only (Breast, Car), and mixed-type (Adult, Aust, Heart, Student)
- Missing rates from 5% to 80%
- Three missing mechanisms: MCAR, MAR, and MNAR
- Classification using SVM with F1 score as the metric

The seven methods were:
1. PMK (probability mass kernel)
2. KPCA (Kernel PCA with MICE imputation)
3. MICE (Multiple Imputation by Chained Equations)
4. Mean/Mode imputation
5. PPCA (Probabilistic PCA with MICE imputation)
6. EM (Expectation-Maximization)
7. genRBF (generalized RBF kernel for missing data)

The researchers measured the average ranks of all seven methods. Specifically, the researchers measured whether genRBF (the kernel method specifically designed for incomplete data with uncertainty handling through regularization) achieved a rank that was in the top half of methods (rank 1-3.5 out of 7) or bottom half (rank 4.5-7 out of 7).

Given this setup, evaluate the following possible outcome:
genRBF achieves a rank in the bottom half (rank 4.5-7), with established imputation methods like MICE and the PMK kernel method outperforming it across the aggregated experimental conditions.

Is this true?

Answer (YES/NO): YES